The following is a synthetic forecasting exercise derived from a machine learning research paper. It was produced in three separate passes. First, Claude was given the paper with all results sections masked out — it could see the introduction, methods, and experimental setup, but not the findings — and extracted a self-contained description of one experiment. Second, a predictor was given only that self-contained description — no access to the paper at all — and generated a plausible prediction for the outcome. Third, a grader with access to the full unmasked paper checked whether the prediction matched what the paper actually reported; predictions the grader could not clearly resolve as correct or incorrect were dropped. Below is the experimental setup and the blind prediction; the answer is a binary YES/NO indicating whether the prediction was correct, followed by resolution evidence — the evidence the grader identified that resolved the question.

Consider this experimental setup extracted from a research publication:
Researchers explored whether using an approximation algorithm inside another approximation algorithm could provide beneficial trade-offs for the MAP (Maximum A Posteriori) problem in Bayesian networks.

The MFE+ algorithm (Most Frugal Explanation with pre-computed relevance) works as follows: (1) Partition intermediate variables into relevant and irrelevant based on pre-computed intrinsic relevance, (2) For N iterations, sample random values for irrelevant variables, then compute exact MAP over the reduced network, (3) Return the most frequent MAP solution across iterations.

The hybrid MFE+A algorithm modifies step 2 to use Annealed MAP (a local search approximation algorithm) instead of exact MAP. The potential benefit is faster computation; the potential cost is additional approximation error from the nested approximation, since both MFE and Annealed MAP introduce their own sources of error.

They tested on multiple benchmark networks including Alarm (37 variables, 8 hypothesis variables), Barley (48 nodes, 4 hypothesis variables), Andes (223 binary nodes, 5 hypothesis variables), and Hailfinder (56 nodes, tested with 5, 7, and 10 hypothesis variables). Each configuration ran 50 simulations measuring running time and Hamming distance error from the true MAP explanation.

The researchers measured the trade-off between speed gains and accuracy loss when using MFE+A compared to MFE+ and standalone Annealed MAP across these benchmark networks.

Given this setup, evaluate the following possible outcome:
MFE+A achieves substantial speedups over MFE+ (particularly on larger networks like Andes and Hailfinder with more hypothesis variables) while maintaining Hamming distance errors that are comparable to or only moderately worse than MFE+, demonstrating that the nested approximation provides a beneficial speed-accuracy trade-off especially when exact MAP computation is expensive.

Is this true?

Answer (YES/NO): NO